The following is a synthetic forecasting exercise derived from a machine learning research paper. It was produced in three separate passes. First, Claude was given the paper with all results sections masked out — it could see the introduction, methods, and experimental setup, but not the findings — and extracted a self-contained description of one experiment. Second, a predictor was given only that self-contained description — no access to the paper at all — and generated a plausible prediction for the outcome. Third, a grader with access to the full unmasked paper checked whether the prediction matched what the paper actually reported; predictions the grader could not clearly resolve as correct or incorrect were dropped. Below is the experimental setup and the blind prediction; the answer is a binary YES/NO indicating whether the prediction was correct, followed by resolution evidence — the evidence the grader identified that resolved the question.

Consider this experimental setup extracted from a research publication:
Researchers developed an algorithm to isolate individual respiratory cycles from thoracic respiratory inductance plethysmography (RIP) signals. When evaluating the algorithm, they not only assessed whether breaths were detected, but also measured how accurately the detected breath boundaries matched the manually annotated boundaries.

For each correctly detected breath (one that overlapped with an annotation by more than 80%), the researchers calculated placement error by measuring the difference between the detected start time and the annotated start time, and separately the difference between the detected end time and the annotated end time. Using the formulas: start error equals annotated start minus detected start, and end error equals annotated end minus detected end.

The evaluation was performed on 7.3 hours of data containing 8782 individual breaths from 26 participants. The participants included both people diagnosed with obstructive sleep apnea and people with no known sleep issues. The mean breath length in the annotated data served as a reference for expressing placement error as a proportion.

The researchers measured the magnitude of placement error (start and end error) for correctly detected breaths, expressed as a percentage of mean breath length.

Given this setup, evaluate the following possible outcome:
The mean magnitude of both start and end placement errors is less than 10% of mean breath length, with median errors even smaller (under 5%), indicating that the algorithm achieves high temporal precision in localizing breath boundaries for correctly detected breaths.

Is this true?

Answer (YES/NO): NO